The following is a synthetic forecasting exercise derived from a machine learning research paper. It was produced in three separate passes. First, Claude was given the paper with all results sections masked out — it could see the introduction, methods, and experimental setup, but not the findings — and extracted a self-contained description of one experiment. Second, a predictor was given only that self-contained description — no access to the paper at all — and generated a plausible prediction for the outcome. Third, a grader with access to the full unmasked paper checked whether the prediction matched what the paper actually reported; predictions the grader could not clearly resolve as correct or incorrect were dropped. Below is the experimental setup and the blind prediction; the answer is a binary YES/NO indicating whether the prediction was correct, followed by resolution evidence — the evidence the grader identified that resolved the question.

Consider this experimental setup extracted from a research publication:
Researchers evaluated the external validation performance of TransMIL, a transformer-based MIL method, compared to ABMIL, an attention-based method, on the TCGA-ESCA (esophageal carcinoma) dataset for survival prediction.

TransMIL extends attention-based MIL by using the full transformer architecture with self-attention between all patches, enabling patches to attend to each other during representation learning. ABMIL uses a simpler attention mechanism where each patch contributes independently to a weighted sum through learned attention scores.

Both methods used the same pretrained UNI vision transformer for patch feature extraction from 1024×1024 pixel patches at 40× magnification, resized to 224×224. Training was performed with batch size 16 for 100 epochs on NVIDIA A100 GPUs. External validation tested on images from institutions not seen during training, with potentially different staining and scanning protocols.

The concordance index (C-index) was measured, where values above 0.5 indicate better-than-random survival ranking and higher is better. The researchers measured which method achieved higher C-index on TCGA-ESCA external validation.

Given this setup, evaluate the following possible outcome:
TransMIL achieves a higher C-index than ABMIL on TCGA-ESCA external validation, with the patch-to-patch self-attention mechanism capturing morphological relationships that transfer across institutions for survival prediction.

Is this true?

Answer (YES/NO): NO